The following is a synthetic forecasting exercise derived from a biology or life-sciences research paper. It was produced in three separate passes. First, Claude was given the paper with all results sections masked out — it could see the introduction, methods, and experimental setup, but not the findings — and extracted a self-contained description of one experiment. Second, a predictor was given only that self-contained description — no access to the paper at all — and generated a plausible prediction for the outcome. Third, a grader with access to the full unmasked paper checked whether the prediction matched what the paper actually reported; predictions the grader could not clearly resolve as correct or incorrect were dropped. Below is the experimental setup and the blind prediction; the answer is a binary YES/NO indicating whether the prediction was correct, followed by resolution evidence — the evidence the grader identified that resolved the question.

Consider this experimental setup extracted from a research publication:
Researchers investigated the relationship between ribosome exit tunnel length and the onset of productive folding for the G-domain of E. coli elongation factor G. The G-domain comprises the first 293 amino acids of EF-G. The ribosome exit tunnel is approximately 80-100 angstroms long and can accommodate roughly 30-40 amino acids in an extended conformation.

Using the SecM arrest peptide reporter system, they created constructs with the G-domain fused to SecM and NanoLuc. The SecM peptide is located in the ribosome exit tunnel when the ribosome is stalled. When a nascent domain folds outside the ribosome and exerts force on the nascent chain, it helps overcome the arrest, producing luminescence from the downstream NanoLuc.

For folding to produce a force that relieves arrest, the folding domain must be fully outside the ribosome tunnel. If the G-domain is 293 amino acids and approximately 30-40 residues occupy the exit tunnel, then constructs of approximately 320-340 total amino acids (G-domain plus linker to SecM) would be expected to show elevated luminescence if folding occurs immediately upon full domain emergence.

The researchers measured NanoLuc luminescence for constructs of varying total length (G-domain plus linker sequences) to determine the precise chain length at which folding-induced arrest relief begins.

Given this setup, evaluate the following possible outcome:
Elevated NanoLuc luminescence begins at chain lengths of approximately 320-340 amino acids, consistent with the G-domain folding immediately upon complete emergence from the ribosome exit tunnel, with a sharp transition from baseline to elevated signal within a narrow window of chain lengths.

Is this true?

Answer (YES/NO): NO